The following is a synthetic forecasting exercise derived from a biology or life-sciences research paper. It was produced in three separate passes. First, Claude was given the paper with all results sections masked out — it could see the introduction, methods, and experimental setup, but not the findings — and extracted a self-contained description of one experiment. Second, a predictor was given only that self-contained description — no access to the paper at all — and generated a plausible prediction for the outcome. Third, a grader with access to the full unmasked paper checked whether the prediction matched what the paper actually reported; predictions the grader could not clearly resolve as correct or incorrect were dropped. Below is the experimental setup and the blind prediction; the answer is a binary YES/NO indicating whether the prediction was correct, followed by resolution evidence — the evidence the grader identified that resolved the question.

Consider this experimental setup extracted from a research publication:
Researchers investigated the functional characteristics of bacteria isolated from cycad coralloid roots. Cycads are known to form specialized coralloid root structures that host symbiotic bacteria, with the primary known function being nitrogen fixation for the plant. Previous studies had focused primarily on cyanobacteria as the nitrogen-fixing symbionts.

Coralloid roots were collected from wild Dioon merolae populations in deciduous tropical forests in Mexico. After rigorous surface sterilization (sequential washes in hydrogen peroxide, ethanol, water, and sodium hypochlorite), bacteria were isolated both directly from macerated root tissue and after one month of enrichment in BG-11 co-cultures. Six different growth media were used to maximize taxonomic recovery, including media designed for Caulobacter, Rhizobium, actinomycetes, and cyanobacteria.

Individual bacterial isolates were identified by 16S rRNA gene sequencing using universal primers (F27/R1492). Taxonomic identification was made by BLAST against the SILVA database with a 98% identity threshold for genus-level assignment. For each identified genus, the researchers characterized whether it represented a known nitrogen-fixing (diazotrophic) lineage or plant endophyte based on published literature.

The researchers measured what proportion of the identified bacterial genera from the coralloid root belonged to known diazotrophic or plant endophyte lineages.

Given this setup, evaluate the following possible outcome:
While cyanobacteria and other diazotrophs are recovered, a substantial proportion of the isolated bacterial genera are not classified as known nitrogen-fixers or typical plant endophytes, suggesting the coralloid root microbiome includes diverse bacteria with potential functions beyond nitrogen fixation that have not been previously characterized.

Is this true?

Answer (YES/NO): NO